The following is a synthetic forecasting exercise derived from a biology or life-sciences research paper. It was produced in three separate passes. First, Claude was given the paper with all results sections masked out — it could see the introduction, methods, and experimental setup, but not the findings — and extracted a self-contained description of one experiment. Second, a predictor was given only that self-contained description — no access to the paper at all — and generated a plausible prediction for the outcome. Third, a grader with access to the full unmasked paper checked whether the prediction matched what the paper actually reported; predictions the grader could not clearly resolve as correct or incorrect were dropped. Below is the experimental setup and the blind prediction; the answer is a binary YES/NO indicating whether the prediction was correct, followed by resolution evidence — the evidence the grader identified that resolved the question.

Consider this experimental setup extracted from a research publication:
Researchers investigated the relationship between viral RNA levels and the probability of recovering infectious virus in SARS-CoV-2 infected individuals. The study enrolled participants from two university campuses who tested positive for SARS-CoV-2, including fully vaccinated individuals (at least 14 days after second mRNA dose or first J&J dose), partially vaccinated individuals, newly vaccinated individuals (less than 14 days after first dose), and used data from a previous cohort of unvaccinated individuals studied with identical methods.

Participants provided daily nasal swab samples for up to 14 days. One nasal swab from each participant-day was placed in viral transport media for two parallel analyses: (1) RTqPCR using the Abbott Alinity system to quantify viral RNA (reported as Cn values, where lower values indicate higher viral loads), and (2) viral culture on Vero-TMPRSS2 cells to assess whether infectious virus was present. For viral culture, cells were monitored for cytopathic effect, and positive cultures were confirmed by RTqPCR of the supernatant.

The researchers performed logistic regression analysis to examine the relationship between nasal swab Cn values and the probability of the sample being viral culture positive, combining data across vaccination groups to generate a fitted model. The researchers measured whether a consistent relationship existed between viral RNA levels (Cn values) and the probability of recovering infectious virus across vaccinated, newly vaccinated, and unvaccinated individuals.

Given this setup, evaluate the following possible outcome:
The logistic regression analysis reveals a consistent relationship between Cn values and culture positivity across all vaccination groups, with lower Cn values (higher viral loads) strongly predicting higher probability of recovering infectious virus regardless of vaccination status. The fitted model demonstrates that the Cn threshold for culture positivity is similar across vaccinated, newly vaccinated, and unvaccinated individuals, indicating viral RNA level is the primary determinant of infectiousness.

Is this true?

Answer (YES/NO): NO